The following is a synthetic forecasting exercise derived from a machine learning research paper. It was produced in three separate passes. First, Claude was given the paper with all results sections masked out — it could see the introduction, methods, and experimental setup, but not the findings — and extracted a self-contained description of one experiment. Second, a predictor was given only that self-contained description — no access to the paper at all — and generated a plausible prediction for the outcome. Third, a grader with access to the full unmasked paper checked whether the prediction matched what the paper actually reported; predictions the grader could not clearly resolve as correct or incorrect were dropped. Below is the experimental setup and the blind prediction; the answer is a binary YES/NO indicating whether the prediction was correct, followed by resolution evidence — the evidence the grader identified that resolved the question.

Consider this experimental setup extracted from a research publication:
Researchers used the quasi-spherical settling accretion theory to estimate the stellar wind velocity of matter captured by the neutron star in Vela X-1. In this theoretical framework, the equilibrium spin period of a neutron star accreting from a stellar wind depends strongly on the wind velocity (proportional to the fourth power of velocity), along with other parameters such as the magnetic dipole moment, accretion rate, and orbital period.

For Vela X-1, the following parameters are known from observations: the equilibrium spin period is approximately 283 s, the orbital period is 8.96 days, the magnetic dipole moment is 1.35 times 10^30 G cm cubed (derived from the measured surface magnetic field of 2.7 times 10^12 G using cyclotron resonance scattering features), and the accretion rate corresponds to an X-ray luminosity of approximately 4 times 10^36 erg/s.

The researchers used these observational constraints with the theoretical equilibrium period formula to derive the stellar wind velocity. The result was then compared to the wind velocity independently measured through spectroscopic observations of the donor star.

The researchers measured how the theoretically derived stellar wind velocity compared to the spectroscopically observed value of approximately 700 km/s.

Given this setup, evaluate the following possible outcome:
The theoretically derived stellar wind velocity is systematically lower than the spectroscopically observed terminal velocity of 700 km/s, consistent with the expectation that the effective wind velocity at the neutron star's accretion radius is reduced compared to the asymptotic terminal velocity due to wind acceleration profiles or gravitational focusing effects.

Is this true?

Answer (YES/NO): NO